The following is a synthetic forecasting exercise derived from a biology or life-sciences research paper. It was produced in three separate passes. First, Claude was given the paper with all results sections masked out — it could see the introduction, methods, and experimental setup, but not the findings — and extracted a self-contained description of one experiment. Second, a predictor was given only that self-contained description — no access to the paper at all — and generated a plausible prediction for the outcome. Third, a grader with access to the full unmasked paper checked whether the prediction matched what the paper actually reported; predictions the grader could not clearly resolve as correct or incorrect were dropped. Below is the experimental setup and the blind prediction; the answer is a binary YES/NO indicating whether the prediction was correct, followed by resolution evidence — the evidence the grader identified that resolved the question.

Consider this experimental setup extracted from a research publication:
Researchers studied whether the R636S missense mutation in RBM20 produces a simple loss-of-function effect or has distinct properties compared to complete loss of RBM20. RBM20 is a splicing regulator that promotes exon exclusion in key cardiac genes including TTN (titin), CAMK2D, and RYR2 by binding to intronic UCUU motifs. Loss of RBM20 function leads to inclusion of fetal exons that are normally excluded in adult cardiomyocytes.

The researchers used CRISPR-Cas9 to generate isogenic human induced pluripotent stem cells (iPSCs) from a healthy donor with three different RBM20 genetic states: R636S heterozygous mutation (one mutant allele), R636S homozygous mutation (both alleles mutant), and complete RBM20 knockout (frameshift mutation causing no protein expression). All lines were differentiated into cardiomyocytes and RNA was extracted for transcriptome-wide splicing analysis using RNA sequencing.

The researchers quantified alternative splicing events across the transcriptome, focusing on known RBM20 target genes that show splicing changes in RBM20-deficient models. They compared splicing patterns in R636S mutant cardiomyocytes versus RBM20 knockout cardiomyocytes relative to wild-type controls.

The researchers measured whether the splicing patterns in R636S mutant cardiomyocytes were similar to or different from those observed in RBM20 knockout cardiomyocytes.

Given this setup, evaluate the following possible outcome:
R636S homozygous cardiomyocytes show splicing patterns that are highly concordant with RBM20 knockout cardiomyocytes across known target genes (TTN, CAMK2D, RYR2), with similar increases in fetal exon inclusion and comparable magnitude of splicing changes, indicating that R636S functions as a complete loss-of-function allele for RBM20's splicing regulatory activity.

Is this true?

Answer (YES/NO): NO